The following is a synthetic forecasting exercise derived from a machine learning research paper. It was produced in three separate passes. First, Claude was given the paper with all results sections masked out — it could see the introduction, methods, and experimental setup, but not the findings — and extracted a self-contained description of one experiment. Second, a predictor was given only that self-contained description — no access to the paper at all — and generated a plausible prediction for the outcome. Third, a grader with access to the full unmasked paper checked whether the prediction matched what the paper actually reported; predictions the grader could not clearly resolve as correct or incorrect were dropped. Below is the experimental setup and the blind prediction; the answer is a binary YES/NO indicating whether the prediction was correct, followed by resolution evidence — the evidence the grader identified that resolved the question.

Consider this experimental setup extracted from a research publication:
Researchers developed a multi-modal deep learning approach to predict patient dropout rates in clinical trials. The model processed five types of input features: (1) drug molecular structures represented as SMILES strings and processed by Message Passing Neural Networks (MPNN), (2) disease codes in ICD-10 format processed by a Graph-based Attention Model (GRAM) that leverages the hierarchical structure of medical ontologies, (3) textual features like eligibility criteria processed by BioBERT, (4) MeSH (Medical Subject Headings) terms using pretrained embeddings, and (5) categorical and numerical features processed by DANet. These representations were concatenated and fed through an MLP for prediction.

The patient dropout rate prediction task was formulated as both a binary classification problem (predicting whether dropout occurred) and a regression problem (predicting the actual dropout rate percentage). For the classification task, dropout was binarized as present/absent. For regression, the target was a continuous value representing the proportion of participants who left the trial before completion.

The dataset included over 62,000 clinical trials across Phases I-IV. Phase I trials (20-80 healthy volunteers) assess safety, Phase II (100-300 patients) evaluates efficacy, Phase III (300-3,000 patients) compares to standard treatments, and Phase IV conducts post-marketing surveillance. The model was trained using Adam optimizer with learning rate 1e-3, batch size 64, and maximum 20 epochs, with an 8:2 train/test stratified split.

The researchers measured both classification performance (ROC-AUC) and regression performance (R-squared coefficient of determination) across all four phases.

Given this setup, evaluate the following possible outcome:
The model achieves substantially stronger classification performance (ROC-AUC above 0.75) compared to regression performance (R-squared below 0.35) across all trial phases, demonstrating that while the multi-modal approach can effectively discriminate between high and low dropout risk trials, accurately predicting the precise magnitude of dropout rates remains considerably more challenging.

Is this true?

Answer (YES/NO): NO